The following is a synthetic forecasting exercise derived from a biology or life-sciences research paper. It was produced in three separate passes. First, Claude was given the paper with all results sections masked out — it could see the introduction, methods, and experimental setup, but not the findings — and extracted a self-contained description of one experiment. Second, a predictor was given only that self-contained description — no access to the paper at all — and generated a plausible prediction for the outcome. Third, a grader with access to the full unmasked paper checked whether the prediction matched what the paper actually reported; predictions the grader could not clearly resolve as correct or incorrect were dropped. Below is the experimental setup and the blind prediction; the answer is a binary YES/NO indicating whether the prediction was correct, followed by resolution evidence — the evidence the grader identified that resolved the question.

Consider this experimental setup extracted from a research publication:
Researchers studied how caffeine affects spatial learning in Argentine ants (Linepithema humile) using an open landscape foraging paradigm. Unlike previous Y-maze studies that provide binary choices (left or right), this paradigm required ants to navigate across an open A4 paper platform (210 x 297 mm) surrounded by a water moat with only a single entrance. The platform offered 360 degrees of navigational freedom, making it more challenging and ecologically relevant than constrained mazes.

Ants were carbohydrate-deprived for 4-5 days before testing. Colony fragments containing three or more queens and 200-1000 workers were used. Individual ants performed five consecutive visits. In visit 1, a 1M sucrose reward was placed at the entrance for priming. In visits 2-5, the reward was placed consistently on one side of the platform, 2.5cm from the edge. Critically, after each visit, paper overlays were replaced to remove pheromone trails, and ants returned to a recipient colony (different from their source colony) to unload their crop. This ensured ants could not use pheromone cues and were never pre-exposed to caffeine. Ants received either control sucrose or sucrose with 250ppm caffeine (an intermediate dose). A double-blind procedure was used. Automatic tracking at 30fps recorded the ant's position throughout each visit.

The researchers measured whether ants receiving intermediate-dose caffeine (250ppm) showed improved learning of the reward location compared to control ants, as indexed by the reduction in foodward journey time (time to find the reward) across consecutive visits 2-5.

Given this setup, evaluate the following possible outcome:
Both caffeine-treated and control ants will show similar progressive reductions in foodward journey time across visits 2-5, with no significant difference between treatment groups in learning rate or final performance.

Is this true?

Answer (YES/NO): NO